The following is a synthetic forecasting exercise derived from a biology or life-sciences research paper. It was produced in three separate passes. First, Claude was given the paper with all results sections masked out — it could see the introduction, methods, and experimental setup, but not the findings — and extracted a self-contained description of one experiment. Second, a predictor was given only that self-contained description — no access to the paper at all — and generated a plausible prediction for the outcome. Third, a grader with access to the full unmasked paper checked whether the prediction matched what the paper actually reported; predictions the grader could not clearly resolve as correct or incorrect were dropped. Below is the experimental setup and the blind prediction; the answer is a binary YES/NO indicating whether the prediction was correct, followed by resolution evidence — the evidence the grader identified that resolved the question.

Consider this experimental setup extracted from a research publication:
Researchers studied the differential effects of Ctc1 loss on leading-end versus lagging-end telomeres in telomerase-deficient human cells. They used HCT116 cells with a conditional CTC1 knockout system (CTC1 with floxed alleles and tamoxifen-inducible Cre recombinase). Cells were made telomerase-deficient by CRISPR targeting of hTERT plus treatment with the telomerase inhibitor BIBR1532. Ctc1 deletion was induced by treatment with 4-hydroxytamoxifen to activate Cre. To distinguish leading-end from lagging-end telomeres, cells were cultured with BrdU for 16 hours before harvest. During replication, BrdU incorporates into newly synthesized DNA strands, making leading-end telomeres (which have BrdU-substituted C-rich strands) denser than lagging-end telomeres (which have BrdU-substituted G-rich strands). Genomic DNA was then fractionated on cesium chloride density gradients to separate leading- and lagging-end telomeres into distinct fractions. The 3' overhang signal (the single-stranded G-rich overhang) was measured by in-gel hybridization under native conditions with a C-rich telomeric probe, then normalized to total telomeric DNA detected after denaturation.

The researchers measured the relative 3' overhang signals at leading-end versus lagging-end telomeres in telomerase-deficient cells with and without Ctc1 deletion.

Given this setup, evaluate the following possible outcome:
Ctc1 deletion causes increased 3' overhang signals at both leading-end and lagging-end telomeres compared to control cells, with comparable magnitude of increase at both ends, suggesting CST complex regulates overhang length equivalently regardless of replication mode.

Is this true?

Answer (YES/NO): NO